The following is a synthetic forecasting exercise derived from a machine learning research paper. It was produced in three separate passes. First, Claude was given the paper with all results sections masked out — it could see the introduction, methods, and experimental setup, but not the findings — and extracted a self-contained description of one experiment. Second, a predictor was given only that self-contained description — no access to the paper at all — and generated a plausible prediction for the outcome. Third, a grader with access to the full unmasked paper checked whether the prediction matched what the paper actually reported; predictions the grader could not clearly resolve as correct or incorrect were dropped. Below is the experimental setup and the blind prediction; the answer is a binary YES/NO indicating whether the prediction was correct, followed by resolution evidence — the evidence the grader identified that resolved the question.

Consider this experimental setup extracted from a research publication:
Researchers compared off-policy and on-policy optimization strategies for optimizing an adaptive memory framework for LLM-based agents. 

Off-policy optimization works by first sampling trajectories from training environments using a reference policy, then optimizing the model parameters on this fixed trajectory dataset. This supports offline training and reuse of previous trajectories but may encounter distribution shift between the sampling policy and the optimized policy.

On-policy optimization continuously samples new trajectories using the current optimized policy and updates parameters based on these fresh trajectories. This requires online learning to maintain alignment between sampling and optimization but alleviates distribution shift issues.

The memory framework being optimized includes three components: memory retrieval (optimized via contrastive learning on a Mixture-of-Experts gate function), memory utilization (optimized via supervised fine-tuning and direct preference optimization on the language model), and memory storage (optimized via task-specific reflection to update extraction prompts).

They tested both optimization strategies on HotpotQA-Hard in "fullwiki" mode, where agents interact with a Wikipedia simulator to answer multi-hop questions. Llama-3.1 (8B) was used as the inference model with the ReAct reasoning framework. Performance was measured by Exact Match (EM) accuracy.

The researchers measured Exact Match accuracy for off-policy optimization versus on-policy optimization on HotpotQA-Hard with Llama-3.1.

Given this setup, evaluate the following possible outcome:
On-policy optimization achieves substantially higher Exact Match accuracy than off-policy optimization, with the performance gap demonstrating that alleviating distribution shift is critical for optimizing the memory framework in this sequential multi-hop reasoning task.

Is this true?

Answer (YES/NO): YES